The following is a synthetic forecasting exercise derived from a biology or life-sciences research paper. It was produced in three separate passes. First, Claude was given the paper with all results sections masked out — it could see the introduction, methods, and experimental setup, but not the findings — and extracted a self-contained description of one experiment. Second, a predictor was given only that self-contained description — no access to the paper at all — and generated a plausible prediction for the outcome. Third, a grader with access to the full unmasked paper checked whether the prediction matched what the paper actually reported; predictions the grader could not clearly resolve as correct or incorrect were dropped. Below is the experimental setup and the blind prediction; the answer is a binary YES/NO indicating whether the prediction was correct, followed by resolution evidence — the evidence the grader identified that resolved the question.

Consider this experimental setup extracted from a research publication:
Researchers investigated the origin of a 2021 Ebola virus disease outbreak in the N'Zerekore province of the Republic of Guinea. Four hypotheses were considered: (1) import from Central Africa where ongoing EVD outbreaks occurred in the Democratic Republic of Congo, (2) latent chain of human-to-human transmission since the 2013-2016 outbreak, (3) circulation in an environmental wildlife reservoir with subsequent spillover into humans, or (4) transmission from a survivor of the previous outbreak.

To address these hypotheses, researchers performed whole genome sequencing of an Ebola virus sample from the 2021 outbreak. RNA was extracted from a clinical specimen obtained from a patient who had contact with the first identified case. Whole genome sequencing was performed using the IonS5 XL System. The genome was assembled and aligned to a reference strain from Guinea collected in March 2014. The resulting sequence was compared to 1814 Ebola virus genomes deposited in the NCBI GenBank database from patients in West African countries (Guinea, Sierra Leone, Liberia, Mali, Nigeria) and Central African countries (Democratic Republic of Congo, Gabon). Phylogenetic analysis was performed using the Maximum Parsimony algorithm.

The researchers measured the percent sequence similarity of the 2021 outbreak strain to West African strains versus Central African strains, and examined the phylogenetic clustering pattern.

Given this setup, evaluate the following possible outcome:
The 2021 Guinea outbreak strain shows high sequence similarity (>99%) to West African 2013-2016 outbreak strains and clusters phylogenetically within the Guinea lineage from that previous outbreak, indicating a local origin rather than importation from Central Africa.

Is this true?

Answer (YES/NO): YES